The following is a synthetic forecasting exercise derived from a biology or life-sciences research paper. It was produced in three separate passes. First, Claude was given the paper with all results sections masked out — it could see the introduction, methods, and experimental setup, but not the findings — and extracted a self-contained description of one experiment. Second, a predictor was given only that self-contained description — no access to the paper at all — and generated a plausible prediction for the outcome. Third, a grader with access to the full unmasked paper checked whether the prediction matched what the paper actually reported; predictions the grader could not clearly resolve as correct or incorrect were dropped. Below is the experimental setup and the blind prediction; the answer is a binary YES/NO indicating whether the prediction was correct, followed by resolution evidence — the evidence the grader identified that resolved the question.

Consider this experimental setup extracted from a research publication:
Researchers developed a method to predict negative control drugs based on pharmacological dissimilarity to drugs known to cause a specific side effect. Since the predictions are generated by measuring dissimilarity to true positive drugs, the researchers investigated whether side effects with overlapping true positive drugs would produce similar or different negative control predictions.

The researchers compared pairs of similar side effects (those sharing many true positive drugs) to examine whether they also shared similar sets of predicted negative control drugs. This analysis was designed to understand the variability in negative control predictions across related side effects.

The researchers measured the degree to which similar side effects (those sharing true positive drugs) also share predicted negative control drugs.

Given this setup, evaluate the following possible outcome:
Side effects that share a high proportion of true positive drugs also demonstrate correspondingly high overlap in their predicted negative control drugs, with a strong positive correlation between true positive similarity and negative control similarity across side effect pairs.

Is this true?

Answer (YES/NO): NO